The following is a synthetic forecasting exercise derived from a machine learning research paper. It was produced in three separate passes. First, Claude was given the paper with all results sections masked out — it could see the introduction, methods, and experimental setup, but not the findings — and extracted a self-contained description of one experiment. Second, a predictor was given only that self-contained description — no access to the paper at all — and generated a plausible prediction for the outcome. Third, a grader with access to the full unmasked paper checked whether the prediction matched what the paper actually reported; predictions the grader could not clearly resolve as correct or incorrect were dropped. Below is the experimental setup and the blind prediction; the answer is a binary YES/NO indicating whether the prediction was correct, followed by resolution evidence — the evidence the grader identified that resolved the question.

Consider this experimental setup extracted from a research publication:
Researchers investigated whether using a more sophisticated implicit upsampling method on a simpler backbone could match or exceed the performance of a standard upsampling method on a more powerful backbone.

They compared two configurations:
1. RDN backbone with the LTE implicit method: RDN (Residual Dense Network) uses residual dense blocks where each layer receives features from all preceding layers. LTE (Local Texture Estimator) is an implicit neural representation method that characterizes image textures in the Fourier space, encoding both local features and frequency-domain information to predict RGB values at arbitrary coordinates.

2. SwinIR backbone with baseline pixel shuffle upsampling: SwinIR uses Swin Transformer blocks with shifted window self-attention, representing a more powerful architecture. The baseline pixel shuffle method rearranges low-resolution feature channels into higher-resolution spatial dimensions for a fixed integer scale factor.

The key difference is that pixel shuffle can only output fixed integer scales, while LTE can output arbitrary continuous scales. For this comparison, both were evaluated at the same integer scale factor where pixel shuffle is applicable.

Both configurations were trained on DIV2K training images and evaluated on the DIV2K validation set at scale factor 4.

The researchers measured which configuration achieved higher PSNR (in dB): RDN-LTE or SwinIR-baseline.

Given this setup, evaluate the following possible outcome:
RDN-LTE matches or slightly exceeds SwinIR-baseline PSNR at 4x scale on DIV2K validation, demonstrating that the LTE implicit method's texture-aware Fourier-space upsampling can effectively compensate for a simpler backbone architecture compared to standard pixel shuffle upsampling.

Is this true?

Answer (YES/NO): YES